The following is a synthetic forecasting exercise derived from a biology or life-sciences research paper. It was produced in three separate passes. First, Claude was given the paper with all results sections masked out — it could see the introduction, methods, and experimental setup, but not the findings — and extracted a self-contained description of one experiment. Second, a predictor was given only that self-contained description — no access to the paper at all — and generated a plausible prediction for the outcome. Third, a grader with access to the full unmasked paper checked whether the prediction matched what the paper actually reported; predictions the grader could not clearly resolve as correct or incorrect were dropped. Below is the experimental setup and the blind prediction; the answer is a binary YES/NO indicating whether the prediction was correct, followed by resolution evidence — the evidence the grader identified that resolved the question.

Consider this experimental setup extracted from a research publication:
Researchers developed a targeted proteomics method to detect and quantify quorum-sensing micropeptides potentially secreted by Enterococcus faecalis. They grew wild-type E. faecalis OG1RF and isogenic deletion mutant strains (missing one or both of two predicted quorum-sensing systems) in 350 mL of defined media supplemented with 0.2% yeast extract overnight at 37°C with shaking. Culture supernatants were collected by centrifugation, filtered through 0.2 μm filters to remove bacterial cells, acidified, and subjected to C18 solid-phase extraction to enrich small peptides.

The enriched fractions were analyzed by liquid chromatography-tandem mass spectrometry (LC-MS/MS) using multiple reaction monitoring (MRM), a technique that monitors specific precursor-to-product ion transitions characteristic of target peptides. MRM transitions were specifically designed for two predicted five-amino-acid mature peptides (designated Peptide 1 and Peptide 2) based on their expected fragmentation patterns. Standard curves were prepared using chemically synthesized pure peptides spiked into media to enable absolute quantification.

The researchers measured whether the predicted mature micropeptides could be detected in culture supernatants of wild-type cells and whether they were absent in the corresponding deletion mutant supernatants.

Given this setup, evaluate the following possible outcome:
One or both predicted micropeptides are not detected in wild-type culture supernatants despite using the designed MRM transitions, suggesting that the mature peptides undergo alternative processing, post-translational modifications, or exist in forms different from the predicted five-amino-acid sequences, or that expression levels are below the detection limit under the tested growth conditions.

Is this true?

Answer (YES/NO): NO